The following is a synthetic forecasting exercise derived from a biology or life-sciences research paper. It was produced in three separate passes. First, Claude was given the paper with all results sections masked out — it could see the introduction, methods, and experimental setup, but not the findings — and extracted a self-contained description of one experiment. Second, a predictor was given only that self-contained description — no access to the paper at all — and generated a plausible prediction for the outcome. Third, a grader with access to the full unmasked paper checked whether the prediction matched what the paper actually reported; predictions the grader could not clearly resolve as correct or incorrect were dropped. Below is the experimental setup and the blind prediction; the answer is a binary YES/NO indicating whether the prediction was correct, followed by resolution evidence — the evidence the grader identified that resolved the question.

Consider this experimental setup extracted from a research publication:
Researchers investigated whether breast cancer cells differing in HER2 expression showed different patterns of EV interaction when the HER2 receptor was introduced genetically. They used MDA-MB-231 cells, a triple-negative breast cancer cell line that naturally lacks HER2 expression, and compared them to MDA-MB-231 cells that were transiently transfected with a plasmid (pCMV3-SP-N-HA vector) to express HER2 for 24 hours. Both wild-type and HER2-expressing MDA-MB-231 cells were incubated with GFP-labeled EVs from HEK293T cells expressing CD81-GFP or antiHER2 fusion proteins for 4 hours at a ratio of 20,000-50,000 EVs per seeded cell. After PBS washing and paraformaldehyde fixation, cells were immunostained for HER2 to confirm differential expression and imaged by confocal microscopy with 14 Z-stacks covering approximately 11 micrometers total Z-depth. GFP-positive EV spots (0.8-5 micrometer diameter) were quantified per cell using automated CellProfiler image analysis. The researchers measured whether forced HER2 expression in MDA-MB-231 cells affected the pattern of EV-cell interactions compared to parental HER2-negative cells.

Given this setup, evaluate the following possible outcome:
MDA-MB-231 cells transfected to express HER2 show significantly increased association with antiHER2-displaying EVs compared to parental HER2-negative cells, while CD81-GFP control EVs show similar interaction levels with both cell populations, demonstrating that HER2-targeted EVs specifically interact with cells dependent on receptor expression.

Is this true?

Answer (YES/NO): NO